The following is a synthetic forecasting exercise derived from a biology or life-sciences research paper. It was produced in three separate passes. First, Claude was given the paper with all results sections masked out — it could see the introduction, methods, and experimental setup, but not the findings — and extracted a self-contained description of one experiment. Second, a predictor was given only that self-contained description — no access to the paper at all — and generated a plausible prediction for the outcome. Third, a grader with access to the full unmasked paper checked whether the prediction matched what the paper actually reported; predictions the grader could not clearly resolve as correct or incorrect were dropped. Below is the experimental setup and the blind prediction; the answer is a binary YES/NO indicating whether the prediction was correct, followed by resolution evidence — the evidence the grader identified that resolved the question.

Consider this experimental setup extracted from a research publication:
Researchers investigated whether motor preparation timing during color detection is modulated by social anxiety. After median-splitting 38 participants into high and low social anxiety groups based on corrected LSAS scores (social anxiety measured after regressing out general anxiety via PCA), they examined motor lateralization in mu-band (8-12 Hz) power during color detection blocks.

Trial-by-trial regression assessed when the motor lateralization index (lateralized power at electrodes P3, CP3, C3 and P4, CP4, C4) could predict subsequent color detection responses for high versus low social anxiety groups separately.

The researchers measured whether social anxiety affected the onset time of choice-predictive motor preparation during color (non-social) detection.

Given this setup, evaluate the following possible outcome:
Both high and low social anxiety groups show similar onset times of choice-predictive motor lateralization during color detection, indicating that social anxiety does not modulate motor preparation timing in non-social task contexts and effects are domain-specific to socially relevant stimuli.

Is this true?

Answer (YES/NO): YES